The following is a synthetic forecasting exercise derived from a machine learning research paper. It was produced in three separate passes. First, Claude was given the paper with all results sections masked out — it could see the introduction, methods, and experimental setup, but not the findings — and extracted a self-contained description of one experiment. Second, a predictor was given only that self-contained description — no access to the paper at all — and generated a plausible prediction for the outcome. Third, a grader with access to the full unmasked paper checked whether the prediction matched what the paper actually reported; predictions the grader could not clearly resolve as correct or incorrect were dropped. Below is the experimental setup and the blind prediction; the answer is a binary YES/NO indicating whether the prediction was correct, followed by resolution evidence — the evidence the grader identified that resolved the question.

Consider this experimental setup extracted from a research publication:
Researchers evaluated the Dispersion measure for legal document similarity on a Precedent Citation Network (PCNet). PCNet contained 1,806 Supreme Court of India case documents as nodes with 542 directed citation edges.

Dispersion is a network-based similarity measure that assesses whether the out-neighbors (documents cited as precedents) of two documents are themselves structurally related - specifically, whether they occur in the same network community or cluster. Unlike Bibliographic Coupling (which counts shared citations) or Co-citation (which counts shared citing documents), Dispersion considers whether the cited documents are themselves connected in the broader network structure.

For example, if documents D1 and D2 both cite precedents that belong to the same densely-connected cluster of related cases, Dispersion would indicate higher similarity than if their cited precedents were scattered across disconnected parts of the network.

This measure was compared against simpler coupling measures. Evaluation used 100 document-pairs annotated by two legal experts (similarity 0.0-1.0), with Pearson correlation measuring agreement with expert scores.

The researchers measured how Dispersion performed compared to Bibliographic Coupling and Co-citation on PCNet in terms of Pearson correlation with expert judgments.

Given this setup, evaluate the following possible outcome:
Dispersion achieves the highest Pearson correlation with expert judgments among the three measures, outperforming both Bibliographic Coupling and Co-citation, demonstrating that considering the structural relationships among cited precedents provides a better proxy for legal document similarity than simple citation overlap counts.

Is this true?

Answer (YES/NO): NO